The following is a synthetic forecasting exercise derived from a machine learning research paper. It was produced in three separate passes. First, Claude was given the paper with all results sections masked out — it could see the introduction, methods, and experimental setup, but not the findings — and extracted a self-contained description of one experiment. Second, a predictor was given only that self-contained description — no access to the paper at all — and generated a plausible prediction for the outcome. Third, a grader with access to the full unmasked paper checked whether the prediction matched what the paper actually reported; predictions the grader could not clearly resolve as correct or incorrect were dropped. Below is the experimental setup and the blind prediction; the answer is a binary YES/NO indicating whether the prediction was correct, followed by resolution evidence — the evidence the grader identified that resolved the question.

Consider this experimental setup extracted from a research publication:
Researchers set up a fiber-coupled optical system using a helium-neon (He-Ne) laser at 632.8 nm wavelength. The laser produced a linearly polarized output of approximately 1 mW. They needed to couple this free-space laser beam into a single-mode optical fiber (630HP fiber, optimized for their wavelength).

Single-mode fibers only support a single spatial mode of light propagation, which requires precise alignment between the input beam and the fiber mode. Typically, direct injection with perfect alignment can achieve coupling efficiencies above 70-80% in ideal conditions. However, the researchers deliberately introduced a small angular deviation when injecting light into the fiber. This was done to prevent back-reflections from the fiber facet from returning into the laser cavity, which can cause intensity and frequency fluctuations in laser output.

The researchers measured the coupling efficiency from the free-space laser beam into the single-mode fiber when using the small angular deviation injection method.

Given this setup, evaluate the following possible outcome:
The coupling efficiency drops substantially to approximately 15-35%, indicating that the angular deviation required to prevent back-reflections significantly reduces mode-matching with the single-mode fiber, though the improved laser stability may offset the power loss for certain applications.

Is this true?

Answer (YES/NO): YES